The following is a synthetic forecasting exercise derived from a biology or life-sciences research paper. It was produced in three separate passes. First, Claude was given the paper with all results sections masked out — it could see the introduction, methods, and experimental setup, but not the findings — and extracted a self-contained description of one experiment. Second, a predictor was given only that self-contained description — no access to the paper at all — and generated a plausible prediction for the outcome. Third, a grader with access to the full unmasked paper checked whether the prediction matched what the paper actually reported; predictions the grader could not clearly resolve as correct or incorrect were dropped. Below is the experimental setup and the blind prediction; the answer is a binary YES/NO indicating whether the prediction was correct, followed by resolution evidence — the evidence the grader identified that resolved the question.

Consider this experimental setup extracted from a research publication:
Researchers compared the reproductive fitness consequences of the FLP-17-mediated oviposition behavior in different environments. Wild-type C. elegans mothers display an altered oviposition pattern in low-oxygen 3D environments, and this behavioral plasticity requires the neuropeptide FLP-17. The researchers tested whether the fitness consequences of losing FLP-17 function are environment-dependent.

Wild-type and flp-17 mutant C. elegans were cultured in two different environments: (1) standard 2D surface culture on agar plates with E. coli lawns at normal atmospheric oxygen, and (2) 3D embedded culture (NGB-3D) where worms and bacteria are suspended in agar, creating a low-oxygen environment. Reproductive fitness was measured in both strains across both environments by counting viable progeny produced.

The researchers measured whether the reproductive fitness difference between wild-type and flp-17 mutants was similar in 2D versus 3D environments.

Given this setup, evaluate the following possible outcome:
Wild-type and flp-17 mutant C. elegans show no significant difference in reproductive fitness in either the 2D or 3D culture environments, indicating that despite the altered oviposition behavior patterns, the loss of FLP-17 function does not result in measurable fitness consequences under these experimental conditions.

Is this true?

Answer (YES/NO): NO